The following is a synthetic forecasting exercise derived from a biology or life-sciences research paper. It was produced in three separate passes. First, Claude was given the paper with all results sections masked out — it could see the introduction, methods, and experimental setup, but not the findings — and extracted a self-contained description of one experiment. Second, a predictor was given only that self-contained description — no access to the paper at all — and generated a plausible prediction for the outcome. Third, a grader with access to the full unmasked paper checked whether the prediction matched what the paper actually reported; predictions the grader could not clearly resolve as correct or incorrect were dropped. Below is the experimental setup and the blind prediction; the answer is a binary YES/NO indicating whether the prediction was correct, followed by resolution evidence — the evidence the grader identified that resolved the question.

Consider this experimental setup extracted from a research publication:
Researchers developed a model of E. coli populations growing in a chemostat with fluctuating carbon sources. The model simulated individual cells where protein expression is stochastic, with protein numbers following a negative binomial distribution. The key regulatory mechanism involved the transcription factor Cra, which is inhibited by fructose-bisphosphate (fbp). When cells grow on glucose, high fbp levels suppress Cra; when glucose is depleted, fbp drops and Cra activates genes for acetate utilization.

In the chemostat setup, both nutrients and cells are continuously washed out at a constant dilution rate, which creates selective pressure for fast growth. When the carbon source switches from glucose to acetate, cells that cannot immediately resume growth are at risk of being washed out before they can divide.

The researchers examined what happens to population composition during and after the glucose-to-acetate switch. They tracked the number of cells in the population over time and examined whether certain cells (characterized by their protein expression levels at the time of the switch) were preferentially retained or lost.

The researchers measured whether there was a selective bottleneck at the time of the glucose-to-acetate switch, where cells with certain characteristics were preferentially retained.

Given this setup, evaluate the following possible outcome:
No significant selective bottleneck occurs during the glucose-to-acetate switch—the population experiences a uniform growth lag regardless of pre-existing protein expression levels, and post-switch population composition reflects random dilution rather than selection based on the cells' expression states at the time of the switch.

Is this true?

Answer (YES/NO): NO